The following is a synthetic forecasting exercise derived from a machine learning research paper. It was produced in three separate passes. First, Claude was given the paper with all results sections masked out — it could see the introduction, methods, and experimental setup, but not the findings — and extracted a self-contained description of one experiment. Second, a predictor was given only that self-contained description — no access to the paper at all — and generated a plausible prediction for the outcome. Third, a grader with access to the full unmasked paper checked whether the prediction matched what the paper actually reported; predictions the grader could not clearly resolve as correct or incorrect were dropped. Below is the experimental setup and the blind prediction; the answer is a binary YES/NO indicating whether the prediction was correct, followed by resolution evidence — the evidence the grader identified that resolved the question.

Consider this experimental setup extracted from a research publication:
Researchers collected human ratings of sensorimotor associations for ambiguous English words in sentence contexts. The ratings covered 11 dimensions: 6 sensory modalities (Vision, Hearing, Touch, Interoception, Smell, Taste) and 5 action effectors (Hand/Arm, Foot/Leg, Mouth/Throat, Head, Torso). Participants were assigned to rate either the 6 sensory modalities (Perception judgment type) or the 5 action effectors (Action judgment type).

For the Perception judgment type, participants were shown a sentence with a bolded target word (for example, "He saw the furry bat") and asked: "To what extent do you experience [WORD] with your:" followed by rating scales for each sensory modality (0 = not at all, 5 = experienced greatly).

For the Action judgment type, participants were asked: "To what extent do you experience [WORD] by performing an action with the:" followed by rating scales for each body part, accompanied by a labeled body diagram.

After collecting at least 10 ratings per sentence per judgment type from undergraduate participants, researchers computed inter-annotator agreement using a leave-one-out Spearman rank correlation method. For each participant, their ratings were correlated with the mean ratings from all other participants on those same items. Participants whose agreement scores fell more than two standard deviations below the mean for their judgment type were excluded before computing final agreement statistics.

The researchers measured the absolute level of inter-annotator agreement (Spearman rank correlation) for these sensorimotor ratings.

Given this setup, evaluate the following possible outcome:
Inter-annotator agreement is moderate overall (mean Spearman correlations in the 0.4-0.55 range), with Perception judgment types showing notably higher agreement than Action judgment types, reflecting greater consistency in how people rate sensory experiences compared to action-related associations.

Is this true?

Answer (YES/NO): NO